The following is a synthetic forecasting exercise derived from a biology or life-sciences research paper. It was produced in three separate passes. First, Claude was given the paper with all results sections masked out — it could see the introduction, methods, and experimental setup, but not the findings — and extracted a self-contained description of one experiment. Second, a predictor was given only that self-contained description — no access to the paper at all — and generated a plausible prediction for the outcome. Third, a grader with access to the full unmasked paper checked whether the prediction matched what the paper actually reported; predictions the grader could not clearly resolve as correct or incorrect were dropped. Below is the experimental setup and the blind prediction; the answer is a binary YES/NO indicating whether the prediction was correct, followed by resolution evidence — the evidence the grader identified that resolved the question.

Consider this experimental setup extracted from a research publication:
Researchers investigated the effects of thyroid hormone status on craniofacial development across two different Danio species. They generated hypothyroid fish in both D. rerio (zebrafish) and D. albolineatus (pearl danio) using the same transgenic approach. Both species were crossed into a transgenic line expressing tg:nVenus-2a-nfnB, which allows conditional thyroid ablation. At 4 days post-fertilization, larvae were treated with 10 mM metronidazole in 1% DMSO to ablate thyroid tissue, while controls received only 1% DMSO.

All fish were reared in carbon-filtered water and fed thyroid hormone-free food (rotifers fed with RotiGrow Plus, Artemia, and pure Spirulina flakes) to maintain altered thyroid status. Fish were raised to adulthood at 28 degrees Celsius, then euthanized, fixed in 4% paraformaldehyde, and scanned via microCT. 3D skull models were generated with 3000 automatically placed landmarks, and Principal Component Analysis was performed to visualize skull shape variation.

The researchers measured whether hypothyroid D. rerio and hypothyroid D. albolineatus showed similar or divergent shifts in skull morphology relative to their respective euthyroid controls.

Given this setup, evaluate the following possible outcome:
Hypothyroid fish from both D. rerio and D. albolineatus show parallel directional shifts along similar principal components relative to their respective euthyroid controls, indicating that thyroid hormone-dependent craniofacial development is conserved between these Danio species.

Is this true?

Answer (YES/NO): YES